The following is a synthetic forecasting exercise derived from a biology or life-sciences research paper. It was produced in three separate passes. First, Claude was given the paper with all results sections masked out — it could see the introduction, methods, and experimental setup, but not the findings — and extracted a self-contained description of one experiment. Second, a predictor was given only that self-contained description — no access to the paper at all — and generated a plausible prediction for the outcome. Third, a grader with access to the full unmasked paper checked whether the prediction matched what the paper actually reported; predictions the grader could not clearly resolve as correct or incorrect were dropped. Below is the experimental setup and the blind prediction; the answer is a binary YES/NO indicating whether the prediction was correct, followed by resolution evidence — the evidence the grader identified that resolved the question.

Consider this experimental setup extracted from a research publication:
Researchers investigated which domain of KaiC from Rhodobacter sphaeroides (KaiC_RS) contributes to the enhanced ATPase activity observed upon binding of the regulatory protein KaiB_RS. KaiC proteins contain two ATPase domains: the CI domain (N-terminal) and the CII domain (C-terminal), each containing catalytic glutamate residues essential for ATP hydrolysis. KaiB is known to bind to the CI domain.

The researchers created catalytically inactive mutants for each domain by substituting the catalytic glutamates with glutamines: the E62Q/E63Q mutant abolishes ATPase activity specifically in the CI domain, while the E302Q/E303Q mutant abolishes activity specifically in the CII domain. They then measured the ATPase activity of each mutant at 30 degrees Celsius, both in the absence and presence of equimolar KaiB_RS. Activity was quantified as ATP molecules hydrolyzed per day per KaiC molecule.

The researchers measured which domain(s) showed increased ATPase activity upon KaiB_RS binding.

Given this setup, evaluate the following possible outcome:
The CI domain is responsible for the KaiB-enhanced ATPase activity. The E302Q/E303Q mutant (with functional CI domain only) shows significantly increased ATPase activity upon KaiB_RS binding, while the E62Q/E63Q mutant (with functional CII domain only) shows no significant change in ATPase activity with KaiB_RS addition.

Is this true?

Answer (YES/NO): NO